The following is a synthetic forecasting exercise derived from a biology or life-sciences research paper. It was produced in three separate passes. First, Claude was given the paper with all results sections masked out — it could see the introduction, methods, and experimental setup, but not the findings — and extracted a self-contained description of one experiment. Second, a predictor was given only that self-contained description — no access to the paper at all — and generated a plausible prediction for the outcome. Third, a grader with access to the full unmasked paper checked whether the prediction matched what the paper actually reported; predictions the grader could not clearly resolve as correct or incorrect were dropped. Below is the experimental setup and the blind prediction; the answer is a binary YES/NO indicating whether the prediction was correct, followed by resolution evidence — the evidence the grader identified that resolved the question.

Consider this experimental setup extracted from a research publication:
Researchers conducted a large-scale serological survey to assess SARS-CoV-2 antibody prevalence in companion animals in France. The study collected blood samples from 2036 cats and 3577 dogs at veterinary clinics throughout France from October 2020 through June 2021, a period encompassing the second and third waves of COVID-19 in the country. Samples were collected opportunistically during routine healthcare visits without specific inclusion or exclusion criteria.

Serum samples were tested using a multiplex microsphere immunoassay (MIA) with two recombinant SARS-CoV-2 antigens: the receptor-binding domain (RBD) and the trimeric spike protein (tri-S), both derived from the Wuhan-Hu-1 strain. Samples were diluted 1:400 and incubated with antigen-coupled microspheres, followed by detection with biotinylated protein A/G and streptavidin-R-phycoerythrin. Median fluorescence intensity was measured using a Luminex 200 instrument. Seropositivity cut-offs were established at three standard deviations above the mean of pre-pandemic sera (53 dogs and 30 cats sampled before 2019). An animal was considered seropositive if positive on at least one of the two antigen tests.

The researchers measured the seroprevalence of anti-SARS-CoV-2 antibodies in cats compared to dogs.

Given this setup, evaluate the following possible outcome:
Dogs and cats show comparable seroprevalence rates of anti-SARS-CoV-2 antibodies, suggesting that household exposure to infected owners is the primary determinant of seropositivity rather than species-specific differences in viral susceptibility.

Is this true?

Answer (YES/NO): NO